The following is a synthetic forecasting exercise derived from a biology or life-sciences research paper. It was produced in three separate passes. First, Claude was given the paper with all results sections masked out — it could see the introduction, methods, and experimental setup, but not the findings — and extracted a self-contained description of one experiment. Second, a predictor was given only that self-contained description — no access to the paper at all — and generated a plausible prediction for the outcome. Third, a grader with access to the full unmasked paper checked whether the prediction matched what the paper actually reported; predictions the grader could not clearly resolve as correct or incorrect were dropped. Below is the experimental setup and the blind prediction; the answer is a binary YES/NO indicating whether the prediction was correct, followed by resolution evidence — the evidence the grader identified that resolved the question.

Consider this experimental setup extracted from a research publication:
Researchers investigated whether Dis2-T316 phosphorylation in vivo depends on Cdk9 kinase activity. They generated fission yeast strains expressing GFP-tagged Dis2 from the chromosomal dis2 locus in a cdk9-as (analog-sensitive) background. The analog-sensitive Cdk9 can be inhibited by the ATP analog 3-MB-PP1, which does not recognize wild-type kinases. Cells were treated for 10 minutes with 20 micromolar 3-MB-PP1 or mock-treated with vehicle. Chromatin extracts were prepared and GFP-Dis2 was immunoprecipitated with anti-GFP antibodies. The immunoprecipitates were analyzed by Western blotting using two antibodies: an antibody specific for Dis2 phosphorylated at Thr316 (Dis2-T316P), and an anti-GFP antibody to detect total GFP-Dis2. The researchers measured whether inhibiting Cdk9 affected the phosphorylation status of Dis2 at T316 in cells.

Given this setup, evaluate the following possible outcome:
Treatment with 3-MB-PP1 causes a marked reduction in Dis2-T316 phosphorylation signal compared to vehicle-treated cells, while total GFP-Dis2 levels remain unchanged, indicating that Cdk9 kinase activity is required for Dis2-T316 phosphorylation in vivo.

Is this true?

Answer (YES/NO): YES